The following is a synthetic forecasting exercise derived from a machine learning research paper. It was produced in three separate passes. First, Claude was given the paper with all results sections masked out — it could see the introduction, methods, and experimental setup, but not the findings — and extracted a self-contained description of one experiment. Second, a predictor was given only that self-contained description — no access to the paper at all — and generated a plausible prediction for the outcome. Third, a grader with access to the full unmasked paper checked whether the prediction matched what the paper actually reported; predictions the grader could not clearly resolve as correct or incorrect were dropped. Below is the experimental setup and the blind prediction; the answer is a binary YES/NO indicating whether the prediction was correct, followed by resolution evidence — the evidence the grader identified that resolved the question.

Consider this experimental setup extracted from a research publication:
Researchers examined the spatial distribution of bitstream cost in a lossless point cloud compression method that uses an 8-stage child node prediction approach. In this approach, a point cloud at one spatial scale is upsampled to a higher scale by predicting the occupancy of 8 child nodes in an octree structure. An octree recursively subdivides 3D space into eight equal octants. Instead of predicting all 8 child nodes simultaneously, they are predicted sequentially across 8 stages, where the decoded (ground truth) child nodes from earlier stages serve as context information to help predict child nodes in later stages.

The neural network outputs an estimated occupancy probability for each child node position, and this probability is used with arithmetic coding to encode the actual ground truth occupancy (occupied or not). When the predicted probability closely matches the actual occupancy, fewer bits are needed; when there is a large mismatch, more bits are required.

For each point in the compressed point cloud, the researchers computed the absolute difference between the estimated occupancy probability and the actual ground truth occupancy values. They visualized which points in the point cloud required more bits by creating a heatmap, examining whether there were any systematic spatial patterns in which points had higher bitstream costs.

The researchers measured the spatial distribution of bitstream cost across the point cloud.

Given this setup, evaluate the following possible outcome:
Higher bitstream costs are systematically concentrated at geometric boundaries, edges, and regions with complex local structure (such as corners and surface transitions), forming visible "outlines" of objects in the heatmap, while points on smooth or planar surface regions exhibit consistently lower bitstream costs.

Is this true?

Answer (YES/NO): NO